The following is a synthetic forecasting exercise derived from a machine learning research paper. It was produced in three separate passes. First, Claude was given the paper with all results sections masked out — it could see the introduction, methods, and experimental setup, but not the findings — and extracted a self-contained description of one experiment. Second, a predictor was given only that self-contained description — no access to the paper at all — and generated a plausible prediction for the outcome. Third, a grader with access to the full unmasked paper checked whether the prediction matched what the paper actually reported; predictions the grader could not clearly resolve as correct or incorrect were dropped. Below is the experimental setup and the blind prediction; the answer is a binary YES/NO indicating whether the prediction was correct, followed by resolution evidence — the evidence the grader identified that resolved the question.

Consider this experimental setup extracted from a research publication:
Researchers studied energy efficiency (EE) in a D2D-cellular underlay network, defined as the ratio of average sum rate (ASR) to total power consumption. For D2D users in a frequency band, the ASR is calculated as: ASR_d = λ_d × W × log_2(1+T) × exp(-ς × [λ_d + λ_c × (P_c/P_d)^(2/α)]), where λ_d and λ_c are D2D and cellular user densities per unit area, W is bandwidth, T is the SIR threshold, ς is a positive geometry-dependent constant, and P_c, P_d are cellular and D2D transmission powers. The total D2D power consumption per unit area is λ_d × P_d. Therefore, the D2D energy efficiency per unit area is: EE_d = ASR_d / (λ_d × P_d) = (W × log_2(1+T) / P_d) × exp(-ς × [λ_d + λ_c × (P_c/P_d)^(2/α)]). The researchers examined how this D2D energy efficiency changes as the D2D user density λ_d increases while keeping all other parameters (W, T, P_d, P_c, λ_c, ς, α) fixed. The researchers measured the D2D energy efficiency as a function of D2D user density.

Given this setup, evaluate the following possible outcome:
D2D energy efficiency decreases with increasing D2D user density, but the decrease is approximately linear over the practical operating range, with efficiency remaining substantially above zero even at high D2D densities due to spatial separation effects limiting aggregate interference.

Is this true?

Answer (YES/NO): NO